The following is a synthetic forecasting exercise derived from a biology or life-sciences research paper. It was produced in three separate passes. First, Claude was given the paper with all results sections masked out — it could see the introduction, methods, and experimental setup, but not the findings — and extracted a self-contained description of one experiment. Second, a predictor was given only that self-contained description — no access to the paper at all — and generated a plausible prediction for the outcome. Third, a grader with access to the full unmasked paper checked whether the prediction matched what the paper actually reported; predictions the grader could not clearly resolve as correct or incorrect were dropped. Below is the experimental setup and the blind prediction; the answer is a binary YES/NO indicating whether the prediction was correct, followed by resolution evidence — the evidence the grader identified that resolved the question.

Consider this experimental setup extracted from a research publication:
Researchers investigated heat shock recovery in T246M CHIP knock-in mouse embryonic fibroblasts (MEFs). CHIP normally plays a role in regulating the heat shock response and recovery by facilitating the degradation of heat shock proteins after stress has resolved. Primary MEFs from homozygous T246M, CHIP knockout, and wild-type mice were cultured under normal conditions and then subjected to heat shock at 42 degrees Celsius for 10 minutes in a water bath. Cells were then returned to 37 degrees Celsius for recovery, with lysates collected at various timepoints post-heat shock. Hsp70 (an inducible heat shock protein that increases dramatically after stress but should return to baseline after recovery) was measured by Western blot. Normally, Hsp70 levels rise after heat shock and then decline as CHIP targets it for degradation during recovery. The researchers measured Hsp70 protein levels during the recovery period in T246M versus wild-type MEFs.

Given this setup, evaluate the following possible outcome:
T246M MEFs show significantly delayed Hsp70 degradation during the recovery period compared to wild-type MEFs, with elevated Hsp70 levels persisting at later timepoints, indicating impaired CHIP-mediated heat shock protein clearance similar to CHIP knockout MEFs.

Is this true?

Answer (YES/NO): NO